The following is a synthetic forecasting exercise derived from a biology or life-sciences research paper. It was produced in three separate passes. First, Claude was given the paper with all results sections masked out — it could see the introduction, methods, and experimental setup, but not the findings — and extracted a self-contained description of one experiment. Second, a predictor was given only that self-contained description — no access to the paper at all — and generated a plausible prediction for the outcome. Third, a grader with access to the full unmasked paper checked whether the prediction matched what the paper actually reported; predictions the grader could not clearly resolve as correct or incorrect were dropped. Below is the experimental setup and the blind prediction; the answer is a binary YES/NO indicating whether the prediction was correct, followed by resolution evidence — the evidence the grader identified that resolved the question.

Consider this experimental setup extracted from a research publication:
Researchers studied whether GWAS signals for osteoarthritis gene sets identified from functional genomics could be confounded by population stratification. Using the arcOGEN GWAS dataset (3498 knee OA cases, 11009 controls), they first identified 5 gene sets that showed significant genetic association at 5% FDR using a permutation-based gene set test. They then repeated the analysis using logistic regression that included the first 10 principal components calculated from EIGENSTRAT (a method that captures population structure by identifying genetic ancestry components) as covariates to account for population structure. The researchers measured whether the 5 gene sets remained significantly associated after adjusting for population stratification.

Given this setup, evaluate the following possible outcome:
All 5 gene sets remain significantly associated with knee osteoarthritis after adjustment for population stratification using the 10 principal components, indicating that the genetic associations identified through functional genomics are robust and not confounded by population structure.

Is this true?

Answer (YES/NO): YES